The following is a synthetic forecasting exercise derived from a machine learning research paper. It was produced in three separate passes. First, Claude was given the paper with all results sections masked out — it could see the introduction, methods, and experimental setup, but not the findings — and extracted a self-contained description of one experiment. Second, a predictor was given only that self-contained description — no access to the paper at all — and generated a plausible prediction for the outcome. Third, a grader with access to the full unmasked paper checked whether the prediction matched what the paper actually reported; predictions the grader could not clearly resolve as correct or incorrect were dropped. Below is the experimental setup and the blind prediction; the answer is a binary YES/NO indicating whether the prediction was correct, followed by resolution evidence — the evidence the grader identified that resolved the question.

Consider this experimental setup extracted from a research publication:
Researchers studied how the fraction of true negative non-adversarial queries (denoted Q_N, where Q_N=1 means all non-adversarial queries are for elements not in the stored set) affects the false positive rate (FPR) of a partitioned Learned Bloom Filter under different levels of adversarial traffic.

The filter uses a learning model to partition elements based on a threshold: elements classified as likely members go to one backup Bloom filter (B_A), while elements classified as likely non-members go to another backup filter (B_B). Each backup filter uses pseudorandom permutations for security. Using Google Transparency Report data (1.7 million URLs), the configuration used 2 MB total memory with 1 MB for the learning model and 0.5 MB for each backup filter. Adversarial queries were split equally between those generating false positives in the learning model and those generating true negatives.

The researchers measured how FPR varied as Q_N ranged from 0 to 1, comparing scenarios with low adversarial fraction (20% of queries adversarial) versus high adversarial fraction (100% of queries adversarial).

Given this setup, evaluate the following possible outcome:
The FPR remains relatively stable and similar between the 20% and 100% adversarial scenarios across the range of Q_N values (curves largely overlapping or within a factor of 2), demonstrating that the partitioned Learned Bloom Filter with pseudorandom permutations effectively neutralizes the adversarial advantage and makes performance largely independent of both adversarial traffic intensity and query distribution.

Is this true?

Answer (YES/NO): NO